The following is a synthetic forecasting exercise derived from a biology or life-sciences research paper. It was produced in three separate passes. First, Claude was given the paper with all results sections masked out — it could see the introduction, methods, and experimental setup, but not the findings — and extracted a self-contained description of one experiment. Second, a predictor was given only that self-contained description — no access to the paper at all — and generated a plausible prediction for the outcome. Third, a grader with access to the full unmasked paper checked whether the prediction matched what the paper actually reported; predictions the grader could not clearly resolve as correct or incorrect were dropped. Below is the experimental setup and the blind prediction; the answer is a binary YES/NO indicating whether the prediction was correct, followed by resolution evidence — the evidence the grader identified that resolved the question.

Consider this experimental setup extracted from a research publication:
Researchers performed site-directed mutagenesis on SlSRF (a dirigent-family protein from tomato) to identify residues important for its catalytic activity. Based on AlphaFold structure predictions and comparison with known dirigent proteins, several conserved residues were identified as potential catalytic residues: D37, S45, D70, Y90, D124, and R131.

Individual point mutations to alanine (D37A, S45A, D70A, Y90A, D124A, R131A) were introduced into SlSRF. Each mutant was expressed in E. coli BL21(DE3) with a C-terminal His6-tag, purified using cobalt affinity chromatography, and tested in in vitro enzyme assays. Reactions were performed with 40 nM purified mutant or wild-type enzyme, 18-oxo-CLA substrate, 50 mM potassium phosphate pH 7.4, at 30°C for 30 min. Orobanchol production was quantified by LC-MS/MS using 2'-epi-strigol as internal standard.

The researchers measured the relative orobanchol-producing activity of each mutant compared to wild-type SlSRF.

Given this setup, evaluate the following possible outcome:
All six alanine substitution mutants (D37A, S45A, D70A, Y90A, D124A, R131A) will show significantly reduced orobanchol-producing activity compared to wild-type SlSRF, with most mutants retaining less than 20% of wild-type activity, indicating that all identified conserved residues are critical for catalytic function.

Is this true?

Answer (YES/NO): NO